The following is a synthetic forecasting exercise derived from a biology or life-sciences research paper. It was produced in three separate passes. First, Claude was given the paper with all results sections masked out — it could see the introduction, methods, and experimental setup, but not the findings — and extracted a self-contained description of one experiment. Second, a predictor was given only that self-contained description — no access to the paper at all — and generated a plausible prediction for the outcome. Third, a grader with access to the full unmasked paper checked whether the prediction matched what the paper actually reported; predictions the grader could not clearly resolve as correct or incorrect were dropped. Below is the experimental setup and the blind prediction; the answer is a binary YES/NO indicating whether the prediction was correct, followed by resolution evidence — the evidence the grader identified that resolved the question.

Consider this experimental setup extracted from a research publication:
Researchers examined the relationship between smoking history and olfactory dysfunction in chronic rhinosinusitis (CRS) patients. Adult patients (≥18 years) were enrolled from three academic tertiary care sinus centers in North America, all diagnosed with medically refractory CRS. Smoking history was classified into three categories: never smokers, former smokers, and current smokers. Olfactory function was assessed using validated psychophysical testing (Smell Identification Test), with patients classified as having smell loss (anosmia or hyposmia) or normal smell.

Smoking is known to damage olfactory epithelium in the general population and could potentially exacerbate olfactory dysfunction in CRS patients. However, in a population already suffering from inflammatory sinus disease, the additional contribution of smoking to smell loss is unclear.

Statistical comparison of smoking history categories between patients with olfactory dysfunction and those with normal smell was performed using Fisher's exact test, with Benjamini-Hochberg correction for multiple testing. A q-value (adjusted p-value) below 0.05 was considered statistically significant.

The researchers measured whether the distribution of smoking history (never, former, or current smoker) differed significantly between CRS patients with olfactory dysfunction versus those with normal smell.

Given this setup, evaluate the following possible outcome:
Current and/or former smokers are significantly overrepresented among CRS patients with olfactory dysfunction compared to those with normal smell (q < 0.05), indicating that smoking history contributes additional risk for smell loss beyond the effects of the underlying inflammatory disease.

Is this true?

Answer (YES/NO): NO